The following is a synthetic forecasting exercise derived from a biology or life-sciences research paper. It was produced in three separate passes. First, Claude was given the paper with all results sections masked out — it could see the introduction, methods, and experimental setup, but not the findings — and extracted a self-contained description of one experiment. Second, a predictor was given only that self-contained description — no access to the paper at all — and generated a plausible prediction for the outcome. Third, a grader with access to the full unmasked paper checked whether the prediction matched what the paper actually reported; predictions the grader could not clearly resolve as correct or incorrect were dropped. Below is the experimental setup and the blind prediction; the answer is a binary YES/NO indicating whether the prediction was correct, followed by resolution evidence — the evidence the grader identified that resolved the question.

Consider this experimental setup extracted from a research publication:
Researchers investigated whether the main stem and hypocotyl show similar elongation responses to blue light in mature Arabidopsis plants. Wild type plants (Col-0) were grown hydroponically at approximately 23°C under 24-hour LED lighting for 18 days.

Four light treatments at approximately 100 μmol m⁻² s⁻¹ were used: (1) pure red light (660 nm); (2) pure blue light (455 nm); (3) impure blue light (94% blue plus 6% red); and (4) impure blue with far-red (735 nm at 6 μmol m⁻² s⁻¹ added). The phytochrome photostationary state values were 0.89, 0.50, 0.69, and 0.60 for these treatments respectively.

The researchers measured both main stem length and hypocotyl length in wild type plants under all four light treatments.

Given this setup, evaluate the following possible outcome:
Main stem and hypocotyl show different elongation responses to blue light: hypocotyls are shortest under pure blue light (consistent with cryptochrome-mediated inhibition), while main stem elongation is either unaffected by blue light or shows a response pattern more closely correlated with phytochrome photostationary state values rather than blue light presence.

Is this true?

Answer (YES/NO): NO